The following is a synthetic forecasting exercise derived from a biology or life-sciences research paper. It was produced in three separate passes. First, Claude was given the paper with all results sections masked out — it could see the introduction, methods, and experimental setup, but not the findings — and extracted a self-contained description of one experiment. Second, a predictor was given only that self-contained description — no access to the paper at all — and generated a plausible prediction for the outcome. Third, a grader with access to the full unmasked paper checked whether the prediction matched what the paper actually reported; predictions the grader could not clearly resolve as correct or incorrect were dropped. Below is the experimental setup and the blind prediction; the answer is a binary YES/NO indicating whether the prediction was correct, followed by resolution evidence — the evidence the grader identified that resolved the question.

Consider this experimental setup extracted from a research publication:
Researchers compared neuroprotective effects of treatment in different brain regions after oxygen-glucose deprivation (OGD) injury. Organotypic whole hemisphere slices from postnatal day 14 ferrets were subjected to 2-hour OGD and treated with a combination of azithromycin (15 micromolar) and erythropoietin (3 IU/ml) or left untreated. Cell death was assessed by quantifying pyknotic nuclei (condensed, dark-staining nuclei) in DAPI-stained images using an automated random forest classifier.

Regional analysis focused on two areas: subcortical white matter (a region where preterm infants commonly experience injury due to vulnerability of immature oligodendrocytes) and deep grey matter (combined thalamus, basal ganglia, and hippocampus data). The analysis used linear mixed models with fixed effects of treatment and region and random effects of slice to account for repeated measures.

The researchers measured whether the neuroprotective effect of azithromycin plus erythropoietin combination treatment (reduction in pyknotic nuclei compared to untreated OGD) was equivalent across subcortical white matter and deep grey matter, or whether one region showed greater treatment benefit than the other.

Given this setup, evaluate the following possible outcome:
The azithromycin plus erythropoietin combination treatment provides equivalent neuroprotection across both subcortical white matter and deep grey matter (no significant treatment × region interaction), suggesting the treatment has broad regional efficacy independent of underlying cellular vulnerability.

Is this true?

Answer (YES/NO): NO